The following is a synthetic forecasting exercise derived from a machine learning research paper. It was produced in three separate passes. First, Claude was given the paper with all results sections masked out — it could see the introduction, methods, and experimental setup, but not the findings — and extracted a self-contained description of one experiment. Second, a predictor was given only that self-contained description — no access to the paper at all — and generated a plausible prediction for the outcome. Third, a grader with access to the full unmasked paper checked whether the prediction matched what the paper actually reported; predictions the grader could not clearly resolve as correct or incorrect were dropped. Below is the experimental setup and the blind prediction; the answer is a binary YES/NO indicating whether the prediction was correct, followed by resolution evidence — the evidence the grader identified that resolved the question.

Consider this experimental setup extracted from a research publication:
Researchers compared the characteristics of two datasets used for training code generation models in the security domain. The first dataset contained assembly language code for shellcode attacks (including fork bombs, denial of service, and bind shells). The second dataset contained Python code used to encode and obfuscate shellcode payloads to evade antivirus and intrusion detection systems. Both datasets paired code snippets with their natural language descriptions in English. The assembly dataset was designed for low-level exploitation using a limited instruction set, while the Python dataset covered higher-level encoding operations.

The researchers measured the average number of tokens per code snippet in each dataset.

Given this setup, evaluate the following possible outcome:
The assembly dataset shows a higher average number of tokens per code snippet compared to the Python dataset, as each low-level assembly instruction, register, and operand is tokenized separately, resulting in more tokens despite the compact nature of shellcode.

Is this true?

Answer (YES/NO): NO